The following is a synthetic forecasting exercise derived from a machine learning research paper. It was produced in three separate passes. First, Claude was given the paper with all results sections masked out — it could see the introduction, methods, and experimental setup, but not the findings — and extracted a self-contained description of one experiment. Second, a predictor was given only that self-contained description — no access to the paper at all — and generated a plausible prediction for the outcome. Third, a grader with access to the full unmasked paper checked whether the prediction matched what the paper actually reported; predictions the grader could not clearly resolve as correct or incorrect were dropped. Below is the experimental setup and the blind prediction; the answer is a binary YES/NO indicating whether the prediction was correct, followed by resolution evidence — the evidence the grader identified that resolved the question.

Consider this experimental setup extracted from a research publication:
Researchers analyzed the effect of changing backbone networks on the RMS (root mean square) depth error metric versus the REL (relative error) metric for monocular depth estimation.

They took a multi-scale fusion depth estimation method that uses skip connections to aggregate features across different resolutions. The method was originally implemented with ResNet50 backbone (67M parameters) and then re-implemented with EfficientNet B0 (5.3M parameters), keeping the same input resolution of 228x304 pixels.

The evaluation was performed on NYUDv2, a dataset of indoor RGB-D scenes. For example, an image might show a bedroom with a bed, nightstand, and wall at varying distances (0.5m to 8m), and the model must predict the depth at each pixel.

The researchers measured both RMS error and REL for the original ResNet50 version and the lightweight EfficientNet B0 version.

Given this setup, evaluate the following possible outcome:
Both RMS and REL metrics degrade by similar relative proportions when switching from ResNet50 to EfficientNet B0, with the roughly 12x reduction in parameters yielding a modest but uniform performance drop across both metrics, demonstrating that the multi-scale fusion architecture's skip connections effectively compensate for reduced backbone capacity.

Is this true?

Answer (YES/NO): NO